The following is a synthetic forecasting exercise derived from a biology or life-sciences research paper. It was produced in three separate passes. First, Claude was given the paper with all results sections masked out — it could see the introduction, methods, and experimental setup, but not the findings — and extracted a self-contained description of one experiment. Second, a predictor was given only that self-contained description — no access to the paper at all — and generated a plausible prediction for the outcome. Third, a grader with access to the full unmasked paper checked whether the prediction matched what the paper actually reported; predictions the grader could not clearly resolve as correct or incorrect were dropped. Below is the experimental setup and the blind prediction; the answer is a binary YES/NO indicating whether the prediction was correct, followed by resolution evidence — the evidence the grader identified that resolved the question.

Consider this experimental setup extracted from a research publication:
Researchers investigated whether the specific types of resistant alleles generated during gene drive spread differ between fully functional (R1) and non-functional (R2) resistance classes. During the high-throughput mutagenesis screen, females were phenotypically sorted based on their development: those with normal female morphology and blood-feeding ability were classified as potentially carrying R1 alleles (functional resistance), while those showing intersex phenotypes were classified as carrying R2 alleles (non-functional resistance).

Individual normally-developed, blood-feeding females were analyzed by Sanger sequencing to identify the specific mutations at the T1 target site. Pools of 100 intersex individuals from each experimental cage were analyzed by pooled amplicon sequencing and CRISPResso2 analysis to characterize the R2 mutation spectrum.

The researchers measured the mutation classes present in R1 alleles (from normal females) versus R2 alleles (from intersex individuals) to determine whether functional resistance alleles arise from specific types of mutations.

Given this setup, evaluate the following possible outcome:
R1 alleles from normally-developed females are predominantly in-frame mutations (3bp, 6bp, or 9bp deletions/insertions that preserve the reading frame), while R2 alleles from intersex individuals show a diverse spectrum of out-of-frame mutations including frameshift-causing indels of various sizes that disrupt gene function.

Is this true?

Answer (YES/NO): NO